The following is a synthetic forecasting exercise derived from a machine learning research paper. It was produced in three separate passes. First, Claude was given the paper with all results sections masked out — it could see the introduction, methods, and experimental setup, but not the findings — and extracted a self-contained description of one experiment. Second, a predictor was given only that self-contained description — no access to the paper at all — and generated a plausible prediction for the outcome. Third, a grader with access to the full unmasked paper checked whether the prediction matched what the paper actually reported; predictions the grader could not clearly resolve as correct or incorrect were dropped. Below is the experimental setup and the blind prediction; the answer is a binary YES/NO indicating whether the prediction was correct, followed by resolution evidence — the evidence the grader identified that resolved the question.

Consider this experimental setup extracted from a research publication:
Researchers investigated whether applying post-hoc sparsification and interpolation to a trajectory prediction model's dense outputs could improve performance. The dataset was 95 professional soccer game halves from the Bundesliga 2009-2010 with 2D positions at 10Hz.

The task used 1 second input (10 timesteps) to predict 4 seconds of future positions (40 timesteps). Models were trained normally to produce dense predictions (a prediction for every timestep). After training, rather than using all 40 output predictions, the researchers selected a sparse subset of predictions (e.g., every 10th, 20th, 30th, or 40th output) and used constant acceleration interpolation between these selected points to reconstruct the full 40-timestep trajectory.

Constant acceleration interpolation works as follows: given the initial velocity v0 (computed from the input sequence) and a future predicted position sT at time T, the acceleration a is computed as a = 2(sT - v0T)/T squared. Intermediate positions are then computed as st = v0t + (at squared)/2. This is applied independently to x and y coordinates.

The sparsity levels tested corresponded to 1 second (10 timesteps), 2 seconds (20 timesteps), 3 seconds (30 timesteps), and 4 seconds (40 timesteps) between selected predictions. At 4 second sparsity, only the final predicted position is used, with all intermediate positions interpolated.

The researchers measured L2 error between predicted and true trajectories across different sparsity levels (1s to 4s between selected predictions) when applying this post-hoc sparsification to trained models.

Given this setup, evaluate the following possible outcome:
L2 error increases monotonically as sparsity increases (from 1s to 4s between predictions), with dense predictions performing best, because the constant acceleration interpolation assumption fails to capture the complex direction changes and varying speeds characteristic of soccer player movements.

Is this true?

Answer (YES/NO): NO